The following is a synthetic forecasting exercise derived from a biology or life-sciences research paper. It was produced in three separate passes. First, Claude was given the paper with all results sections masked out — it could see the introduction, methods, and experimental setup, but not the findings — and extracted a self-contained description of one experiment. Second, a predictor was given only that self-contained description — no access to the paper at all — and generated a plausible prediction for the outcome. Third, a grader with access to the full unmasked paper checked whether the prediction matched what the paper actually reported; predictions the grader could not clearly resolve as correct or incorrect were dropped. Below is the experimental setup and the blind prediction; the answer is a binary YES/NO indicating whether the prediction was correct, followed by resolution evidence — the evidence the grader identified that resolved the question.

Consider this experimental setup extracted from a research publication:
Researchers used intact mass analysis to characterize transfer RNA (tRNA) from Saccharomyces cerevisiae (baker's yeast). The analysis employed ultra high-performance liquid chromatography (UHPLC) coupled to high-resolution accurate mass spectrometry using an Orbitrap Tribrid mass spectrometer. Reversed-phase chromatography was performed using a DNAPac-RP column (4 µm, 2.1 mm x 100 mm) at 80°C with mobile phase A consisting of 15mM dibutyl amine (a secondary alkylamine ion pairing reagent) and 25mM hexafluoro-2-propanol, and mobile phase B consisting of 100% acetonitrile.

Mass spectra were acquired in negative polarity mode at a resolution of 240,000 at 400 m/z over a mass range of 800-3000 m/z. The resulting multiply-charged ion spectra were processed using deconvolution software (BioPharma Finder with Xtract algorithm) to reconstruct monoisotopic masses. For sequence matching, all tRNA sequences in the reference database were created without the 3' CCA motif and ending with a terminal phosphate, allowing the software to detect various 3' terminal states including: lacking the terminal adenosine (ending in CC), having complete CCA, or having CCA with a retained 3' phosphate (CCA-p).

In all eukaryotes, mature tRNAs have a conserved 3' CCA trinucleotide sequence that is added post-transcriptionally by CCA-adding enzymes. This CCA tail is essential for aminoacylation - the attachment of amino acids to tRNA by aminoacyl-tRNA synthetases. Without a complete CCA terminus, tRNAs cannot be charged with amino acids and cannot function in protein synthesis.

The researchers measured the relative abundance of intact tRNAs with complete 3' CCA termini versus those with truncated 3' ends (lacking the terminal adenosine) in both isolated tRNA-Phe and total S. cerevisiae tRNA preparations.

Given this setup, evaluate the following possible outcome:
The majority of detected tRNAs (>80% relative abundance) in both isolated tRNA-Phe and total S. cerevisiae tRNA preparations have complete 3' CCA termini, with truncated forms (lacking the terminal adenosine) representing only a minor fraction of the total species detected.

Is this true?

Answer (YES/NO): NO